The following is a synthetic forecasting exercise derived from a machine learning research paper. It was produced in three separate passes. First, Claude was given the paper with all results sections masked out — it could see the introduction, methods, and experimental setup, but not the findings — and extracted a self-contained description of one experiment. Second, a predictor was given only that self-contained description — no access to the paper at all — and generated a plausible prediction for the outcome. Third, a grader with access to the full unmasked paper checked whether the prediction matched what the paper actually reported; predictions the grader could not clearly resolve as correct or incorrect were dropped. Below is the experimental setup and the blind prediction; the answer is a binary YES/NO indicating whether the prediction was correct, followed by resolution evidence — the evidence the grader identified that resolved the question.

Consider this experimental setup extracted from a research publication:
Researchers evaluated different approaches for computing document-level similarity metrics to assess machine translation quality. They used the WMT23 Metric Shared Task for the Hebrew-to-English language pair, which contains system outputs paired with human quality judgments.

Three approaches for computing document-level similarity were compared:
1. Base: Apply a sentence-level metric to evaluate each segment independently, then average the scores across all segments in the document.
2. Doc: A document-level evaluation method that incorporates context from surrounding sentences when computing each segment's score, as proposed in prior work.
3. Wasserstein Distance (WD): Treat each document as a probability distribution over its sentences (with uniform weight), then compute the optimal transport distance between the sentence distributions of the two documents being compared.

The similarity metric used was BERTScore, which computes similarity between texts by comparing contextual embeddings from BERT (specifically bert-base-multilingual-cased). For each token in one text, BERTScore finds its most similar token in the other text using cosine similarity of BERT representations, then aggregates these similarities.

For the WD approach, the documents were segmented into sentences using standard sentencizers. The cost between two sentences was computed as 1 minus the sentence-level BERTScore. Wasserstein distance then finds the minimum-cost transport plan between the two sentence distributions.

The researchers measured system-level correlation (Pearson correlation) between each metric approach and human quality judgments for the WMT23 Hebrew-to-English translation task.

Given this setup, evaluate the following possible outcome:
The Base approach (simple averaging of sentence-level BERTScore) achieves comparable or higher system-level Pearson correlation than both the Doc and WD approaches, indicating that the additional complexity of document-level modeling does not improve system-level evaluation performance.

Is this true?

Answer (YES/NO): NO